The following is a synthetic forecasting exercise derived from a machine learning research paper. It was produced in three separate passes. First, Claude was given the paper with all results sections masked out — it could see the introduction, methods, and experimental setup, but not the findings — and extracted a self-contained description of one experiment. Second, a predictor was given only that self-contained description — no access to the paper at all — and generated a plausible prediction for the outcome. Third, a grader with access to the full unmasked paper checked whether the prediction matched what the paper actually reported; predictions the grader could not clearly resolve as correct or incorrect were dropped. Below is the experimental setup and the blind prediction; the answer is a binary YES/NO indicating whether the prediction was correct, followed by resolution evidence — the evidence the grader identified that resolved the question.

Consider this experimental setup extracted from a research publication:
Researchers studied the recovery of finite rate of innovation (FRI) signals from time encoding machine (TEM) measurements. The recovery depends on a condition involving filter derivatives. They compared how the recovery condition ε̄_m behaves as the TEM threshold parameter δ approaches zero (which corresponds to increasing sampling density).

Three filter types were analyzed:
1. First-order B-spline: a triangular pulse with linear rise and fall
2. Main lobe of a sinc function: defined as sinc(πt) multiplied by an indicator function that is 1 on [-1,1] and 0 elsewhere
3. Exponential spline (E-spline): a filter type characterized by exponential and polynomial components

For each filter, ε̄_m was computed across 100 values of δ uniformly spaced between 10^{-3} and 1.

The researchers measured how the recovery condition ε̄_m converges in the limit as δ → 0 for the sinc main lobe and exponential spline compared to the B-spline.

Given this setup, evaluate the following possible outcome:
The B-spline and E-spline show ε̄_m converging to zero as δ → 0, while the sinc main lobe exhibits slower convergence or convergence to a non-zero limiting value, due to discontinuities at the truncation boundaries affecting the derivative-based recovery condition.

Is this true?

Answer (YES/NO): NO